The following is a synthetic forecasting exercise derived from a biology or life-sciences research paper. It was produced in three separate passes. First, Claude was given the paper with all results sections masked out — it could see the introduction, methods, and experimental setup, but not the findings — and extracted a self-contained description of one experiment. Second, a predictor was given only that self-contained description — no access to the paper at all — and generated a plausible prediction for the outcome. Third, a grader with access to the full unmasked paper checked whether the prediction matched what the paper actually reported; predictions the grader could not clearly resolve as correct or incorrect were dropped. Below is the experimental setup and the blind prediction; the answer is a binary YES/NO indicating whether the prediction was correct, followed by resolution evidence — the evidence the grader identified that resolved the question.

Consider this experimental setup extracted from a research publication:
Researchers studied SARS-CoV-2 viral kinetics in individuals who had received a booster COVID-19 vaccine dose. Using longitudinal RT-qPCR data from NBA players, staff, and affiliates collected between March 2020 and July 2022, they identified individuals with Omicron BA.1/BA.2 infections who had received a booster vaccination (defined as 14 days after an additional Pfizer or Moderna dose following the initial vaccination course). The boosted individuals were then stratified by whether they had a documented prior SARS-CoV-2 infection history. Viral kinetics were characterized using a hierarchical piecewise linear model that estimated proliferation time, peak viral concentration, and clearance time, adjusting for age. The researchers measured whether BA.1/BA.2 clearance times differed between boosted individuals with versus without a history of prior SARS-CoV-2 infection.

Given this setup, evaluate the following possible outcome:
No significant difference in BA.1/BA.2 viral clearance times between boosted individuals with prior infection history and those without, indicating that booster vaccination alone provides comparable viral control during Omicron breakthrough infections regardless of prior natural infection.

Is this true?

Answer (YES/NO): NO